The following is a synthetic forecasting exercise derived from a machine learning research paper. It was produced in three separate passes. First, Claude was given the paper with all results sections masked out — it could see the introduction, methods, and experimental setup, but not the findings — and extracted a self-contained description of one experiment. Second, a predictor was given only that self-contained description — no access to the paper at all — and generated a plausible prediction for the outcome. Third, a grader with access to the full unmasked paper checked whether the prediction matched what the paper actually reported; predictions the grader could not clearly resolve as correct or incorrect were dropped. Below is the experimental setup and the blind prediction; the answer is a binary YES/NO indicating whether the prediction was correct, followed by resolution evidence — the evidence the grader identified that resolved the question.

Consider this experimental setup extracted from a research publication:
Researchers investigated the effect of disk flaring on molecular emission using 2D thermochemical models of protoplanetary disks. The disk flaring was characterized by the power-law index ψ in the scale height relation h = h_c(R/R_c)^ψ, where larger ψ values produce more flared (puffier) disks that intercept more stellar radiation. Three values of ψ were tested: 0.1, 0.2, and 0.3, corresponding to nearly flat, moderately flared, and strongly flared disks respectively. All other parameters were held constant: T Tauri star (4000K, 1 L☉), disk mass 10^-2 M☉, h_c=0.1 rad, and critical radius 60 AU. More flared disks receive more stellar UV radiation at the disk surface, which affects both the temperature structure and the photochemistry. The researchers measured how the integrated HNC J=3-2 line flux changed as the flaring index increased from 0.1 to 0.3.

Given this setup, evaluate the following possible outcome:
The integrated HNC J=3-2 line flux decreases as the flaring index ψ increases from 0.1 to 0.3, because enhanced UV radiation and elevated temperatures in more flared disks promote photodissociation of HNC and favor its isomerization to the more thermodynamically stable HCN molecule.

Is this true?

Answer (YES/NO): NO